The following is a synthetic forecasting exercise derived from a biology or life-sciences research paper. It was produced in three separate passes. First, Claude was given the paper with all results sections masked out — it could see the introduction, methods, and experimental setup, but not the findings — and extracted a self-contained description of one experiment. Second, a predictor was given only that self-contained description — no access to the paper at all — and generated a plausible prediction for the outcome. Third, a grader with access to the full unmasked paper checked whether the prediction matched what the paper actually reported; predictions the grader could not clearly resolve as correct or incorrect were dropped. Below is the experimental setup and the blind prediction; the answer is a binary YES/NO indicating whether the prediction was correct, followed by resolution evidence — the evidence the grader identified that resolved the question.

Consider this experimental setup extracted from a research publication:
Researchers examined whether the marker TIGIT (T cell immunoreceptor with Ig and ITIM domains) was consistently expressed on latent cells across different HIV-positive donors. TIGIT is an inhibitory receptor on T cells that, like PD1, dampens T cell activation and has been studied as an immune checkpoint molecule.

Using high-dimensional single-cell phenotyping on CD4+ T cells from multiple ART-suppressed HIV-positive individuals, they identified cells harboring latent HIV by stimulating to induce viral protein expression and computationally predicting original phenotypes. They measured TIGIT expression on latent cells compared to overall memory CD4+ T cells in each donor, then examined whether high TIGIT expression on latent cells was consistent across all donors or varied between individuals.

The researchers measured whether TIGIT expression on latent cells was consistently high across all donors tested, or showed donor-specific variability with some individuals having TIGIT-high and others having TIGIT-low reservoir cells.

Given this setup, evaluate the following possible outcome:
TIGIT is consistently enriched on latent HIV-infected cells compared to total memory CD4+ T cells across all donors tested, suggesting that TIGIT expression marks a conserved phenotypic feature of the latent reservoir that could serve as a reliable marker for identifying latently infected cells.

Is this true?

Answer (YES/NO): NO